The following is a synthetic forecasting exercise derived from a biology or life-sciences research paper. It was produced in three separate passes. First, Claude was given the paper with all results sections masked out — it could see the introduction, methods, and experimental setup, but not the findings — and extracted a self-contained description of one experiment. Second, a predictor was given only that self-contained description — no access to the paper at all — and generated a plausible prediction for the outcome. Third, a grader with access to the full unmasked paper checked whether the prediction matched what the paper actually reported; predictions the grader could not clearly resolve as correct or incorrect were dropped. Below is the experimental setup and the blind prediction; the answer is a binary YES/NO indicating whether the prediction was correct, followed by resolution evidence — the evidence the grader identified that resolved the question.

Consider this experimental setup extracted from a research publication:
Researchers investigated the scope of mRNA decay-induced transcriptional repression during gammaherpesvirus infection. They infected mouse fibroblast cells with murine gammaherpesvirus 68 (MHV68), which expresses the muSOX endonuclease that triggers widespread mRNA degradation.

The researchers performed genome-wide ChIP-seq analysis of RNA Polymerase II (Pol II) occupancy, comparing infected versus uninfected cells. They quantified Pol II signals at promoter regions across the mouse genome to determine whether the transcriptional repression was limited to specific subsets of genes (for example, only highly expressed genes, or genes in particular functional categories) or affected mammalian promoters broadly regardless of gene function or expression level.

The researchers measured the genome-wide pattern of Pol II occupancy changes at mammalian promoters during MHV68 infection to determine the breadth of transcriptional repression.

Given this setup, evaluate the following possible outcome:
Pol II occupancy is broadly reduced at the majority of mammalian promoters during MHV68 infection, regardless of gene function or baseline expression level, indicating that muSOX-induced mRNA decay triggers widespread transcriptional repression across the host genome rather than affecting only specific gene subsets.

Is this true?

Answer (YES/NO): YES